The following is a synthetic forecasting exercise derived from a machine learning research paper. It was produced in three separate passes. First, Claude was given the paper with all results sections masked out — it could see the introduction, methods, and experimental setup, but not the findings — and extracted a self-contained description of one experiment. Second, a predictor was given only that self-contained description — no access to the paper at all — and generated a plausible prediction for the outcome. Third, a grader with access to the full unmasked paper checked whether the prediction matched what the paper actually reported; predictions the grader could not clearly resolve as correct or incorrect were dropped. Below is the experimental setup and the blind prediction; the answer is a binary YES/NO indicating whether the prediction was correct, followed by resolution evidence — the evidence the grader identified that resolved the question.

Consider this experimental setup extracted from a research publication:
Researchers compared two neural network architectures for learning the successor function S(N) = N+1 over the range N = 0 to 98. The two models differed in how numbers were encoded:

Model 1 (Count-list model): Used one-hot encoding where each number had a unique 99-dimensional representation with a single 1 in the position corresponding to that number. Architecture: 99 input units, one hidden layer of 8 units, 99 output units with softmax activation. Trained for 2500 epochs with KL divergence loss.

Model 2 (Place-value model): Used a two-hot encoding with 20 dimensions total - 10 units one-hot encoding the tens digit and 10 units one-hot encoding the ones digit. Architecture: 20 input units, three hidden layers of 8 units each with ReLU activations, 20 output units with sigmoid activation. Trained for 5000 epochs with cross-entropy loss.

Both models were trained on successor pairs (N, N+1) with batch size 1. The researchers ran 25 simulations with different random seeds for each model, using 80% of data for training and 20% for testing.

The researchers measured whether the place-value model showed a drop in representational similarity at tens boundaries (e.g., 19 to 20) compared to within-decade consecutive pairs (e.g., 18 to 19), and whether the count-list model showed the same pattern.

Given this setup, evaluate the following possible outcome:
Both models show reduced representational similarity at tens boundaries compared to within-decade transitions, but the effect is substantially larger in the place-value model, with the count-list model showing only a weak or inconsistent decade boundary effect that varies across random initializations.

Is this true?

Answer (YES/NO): NO